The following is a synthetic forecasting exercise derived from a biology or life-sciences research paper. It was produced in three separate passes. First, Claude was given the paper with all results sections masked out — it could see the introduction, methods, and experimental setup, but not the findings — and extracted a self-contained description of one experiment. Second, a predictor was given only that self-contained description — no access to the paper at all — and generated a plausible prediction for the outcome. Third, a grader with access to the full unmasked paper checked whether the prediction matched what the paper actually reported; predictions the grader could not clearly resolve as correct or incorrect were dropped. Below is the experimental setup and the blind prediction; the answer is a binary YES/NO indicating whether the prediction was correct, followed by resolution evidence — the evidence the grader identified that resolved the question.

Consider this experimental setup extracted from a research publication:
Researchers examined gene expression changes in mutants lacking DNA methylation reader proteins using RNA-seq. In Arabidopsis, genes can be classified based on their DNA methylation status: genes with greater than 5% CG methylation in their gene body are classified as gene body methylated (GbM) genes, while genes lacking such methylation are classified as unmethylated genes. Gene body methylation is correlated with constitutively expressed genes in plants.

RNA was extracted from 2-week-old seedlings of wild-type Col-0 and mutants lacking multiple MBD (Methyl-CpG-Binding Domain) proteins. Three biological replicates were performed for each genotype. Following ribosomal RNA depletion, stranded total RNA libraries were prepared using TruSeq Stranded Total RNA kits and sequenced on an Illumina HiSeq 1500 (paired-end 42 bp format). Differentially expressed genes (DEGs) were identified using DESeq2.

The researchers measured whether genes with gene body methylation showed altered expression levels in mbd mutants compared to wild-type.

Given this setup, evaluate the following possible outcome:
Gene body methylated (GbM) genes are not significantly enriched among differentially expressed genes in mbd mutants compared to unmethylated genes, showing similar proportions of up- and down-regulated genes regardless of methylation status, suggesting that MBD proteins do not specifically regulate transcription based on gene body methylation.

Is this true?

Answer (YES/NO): YES